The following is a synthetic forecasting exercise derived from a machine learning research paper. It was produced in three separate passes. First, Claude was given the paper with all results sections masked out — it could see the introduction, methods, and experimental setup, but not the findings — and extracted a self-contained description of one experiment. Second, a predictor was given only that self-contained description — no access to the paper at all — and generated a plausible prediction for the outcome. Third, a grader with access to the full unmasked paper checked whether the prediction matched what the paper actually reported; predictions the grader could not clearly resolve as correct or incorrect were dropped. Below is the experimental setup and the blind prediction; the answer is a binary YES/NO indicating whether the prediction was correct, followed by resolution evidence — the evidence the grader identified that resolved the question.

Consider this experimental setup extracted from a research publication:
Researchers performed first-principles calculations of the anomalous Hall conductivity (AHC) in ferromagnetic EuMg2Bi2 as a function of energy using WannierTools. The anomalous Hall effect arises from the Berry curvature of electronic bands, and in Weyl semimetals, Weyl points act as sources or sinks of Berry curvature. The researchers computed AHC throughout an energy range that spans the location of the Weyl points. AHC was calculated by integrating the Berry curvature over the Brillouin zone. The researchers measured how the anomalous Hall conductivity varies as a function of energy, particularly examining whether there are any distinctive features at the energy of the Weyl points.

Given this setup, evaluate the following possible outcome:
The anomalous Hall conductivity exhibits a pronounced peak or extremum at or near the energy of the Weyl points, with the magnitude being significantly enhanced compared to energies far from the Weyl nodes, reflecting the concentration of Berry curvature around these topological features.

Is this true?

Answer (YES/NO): YES